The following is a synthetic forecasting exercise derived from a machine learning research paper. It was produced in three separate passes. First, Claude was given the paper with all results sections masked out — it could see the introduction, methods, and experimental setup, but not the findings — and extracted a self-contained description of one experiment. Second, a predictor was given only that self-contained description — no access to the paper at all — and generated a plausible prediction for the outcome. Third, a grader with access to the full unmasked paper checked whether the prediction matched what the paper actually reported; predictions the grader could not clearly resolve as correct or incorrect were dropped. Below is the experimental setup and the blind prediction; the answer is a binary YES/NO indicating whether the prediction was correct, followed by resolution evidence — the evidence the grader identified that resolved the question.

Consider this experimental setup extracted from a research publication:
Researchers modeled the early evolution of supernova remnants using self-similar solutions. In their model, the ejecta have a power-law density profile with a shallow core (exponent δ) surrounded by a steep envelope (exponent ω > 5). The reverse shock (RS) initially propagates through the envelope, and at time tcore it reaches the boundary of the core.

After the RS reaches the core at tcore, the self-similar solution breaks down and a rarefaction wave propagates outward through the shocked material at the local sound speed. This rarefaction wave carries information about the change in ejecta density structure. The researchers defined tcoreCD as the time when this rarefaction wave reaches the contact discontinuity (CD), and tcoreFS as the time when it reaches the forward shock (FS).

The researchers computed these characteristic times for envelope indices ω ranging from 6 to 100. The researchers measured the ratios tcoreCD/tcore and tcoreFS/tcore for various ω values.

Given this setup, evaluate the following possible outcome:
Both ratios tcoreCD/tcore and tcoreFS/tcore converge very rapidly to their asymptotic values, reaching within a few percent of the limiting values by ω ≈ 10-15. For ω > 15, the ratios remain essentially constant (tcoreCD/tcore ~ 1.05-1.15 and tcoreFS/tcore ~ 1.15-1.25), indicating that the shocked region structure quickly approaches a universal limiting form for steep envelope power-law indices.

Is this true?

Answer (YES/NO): NO